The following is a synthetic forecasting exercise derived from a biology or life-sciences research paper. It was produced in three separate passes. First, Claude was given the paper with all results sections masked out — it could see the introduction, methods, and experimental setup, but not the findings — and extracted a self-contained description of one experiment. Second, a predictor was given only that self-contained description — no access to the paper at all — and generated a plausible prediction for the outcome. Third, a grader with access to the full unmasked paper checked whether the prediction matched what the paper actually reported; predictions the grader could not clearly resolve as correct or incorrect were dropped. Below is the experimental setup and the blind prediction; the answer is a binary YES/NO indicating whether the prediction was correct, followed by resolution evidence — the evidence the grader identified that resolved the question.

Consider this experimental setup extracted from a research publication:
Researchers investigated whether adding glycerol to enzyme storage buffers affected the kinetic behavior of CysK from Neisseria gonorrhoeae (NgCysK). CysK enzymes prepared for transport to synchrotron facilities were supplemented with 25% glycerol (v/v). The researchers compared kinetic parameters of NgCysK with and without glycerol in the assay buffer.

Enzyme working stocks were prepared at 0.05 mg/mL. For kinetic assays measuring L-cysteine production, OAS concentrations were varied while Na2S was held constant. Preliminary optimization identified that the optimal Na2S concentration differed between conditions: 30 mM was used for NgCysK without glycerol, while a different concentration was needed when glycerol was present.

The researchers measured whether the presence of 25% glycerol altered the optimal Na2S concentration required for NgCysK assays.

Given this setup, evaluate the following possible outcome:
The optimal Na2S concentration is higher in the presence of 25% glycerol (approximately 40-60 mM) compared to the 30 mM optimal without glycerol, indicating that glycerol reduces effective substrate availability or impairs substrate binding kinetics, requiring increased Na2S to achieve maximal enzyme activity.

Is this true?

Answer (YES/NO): NO